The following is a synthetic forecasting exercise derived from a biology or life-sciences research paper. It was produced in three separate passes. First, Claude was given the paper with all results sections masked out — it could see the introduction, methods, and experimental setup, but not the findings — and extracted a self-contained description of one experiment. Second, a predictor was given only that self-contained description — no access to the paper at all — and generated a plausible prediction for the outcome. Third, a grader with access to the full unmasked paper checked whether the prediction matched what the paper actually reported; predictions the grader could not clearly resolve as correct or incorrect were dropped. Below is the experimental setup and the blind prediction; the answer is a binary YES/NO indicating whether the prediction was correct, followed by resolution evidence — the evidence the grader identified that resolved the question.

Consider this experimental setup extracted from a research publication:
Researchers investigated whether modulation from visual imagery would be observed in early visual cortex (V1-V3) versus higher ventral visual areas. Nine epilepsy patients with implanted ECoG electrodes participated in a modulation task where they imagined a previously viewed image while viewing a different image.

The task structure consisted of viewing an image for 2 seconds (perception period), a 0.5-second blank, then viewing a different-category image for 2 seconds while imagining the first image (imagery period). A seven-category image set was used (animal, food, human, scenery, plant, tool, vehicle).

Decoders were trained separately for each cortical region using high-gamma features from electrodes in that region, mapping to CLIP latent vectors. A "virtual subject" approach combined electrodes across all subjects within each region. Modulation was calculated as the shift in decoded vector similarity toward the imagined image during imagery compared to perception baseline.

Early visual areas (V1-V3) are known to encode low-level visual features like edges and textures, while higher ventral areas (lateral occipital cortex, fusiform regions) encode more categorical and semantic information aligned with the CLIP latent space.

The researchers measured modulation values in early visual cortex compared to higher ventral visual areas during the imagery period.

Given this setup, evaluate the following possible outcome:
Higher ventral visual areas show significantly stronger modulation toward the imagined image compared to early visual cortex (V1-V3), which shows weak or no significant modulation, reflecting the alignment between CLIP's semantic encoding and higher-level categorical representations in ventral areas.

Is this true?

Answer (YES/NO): YES